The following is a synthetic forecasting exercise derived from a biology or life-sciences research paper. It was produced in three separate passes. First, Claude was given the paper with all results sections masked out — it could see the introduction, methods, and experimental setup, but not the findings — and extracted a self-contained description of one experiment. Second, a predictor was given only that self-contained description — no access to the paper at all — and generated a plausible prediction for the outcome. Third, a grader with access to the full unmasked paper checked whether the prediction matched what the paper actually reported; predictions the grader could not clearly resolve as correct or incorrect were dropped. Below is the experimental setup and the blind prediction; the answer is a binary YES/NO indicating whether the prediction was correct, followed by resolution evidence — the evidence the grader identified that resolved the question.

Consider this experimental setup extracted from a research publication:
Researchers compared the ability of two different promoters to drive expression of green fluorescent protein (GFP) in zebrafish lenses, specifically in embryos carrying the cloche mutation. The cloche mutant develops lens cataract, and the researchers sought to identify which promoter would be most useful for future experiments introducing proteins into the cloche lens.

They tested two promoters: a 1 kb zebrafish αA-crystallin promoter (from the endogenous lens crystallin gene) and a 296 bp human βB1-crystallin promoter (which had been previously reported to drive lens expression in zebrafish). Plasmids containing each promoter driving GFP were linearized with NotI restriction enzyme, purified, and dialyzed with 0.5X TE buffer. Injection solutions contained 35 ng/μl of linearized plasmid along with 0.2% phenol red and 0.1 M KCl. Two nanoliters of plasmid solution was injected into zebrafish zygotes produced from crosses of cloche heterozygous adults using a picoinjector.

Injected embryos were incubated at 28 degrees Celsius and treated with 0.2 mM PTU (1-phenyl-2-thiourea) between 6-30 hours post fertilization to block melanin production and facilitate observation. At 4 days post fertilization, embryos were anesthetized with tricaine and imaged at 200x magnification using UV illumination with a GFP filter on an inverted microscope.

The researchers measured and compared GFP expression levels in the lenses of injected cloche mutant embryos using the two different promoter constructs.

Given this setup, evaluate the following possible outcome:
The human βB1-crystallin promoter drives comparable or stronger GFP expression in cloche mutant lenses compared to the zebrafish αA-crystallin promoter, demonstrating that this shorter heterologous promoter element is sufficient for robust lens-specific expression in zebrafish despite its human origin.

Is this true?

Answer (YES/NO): NO